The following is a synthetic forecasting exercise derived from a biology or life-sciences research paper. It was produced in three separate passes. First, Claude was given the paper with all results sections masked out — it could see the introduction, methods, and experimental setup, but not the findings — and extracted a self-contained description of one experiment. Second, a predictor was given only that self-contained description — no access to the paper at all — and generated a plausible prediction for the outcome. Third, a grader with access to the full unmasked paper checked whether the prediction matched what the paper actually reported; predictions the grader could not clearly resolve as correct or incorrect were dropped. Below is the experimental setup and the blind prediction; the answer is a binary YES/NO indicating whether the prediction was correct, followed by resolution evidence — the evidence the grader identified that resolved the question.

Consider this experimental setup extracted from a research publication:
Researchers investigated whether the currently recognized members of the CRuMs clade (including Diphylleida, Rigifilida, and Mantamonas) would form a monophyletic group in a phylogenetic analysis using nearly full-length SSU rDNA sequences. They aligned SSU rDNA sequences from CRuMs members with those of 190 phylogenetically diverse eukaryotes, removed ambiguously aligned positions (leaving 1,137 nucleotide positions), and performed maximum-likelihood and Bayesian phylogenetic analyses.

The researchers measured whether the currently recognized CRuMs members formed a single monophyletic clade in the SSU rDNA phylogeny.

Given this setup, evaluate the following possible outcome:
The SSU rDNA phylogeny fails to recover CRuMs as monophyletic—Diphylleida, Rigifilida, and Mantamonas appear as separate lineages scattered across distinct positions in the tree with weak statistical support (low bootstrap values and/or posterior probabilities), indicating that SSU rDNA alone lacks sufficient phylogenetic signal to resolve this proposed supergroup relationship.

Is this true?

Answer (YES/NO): YES